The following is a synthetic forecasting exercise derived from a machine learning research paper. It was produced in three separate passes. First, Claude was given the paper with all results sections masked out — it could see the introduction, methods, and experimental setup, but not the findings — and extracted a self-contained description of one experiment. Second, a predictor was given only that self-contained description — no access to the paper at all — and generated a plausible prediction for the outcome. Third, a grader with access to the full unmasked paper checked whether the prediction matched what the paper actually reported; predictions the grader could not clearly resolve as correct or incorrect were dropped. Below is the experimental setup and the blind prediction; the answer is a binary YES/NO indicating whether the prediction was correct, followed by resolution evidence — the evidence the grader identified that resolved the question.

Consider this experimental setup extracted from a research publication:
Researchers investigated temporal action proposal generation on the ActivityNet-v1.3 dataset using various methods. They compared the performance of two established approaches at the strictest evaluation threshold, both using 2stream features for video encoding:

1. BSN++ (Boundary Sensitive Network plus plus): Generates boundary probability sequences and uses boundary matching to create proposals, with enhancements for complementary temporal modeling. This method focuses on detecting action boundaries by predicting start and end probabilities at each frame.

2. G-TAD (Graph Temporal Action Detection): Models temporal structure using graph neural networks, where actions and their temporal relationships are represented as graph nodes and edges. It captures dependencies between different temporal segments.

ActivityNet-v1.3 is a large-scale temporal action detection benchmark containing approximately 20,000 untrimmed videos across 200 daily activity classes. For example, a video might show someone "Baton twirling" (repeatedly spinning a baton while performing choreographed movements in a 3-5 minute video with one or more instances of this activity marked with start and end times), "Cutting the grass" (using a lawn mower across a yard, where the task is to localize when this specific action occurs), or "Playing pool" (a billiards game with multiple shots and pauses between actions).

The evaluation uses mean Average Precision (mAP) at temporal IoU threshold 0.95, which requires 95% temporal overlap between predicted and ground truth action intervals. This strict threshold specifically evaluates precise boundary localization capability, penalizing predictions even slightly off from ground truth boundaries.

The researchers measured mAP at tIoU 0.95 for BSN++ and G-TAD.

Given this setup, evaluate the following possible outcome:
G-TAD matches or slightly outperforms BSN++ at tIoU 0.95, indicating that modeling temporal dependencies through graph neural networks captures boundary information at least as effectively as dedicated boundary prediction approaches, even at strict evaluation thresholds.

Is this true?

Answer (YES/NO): YES